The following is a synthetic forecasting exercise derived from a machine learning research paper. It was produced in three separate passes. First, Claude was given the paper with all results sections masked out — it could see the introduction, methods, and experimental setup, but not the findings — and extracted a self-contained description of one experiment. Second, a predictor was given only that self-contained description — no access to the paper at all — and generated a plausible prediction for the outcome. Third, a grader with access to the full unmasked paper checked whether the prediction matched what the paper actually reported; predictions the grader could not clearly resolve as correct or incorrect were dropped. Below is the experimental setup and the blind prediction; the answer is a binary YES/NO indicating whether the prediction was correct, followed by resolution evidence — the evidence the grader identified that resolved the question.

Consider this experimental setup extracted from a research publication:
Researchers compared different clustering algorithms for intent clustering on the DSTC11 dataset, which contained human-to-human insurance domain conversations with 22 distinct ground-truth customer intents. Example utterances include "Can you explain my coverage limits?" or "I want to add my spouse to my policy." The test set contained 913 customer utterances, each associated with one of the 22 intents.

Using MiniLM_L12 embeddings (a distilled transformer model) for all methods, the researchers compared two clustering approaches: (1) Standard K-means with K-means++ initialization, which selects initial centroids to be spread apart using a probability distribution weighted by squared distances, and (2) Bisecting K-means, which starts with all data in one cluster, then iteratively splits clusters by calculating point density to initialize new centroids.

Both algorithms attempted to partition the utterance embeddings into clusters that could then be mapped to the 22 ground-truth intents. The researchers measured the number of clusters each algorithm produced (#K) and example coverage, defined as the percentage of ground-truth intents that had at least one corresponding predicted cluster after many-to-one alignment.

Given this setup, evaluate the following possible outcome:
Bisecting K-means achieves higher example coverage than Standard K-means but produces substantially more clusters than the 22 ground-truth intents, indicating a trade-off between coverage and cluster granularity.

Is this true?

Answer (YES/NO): NO